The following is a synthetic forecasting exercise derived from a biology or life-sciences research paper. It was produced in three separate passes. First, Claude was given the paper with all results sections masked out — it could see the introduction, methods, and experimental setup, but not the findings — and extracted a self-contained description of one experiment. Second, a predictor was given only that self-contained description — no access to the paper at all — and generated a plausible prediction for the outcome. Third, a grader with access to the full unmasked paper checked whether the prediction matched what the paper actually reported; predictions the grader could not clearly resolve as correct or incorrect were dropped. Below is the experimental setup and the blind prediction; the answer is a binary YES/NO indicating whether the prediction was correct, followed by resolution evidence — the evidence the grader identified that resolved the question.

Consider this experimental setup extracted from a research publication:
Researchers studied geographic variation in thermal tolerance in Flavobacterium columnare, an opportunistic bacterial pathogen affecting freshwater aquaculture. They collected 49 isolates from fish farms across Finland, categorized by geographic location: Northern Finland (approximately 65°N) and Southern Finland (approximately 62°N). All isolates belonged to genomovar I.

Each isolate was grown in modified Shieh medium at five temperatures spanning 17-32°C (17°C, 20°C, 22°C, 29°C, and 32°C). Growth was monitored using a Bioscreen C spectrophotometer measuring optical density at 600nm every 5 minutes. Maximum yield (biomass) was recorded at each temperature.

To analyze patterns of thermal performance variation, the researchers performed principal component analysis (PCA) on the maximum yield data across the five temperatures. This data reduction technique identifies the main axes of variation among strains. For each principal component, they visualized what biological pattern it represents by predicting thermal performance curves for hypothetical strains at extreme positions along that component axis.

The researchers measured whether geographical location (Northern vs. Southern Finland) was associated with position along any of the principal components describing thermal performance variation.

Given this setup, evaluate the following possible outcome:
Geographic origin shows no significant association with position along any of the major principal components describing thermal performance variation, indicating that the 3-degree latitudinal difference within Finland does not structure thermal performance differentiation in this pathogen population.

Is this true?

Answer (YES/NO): NO